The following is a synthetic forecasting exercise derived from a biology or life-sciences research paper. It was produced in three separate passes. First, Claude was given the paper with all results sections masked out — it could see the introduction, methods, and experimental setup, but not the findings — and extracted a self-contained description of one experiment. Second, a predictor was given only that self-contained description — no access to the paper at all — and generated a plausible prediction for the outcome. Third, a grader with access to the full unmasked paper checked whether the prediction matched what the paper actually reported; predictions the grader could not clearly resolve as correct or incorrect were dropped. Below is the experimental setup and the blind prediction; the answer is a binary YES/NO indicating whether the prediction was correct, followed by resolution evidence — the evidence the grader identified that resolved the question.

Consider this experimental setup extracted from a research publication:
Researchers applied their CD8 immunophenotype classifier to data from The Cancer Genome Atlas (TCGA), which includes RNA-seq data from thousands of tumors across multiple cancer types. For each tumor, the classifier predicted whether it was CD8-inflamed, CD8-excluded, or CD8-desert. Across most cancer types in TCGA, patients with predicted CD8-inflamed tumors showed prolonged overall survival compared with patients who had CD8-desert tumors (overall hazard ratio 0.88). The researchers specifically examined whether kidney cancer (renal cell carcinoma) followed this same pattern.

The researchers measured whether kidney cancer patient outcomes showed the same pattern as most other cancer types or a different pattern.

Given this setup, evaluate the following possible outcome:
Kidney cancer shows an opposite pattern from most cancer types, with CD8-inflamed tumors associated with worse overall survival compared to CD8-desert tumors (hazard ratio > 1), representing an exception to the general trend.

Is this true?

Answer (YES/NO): YES